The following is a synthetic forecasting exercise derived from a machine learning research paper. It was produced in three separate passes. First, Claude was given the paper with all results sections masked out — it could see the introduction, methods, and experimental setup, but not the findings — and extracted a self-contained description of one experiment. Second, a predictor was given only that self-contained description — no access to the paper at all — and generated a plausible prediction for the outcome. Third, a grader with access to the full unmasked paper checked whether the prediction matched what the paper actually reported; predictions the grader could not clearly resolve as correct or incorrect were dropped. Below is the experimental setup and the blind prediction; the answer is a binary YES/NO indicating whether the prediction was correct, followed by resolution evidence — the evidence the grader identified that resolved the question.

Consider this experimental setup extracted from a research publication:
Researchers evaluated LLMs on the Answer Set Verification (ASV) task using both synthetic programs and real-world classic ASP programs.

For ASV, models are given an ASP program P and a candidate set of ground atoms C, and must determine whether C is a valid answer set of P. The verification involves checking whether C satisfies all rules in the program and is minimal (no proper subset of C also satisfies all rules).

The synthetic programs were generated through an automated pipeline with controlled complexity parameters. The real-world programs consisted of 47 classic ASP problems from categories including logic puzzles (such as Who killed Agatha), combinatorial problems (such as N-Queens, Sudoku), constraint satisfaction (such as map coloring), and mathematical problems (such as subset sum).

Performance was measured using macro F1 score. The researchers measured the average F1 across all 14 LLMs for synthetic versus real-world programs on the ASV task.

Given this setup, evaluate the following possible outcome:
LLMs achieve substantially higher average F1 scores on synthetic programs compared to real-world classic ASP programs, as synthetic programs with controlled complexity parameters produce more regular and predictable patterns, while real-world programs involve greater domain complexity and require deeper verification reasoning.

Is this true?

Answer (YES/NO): YES